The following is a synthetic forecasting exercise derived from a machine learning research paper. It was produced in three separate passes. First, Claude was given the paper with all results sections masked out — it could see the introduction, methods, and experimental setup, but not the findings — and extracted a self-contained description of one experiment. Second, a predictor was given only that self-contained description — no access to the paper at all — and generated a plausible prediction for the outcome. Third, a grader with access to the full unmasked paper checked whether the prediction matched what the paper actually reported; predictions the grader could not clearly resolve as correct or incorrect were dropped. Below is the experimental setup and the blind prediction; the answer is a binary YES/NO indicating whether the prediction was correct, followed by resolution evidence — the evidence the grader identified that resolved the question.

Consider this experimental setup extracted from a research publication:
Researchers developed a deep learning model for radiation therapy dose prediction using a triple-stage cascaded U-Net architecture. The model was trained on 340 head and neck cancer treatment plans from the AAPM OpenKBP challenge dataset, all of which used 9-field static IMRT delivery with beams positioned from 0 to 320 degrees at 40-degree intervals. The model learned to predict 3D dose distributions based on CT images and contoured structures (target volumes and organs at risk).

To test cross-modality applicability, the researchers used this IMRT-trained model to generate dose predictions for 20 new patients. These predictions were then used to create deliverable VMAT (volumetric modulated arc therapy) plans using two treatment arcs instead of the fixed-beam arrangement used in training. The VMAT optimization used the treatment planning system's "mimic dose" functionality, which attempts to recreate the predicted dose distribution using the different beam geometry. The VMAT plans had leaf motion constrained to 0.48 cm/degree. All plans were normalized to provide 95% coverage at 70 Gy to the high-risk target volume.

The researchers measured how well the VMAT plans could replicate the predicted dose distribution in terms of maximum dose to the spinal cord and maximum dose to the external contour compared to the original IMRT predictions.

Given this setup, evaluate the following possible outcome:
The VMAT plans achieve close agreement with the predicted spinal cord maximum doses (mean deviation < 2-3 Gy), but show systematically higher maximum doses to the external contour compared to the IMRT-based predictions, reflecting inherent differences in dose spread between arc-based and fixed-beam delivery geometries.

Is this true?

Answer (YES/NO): NO